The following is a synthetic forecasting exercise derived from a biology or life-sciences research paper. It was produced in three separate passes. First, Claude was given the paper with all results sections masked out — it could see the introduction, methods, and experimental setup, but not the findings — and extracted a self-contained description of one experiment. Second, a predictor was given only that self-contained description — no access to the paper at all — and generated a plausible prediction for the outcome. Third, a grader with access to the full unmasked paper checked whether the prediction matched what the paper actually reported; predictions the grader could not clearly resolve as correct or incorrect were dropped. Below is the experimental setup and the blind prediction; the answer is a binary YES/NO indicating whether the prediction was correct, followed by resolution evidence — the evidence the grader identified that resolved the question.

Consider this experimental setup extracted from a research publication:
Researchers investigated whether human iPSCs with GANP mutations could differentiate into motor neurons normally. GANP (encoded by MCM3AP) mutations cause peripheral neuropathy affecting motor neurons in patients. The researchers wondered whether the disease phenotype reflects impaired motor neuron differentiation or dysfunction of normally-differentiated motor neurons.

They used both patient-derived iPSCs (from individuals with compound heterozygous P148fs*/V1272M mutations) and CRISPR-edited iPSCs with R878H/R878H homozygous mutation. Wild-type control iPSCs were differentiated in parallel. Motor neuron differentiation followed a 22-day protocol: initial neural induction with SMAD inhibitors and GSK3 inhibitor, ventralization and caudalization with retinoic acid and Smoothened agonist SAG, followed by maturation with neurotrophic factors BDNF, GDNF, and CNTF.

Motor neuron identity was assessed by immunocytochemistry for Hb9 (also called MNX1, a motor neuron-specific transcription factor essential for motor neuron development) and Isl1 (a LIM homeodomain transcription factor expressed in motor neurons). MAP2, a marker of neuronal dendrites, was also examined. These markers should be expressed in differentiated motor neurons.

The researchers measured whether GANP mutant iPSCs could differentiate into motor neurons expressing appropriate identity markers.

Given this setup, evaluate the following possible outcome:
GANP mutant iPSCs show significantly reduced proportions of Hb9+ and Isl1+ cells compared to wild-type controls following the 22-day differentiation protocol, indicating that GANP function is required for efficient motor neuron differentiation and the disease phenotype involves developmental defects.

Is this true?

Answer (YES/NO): NO